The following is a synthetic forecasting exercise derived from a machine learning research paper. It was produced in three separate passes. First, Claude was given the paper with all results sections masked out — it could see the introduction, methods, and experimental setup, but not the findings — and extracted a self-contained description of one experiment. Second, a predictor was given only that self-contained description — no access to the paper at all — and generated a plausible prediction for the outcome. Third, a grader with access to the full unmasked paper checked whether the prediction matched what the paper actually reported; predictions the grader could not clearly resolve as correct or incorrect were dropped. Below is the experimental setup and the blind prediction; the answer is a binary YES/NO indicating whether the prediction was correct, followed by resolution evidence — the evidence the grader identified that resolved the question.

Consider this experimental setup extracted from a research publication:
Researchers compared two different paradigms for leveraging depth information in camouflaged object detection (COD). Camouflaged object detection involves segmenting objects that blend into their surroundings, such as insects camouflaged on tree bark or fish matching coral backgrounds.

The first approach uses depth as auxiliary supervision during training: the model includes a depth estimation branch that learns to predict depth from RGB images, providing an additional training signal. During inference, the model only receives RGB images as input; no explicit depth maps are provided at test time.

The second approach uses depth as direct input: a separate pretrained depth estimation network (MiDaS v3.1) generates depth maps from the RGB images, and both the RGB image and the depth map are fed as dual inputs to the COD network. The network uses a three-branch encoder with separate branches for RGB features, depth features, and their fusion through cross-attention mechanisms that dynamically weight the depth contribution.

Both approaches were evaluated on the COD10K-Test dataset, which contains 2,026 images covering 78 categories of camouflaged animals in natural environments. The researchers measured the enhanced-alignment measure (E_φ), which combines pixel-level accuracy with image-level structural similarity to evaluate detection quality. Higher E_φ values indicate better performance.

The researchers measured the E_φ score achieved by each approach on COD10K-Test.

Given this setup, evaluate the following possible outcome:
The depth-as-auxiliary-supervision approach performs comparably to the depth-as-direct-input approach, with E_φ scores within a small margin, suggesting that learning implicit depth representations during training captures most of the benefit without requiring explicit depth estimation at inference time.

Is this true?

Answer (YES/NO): YES